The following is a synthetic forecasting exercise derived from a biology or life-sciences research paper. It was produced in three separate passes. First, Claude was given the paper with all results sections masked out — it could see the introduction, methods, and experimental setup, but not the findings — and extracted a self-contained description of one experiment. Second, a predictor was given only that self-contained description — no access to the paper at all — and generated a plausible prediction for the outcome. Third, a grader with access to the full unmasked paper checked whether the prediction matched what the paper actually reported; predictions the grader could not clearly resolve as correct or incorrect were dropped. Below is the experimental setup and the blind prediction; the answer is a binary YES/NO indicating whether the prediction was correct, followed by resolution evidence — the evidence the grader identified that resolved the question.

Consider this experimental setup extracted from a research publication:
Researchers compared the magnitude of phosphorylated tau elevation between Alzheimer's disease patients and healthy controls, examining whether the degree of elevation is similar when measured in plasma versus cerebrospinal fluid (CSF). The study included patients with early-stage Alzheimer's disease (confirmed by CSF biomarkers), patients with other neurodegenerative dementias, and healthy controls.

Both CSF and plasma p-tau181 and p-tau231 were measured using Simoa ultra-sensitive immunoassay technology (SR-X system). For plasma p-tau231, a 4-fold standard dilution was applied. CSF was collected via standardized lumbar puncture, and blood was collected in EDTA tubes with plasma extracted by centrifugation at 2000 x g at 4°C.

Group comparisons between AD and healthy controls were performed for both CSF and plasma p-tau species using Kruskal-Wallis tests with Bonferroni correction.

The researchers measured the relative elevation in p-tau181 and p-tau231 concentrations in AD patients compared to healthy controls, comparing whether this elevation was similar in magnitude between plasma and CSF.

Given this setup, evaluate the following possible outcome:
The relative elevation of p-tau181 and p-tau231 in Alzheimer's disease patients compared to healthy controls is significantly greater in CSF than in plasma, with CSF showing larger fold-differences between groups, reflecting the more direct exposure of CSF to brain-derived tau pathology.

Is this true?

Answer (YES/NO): NO